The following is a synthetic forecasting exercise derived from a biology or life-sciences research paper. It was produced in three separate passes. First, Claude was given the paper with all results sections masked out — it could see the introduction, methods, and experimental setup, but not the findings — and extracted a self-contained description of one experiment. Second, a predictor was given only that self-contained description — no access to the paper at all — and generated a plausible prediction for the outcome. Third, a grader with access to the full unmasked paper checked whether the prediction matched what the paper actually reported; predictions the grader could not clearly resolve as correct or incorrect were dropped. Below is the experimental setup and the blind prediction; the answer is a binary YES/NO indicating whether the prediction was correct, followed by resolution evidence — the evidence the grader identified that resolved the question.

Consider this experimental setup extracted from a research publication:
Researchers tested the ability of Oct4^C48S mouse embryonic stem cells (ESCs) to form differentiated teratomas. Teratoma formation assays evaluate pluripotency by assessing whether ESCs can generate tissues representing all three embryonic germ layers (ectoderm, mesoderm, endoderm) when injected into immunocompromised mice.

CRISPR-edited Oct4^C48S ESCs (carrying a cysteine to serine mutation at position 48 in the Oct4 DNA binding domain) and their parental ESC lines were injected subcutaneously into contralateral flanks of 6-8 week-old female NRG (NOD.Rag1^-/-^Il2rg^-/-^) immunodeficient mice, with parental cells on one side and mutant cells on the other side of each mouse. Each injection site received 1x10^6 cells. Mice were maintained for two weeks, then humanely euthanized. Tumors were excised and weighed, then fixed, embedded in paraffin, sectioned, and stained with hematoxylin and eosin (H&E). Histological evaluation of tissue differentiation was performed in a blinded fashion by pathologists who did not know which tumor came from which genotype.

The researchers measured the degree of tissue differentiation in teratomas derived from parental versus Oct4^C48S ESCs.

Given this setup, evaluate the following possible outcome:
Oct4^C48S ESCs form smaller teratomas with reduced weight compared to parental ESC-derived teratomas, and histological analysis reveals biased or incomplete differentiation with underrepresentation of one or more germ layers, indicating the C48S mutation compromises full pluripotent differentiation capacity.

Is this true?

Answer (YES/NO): NO